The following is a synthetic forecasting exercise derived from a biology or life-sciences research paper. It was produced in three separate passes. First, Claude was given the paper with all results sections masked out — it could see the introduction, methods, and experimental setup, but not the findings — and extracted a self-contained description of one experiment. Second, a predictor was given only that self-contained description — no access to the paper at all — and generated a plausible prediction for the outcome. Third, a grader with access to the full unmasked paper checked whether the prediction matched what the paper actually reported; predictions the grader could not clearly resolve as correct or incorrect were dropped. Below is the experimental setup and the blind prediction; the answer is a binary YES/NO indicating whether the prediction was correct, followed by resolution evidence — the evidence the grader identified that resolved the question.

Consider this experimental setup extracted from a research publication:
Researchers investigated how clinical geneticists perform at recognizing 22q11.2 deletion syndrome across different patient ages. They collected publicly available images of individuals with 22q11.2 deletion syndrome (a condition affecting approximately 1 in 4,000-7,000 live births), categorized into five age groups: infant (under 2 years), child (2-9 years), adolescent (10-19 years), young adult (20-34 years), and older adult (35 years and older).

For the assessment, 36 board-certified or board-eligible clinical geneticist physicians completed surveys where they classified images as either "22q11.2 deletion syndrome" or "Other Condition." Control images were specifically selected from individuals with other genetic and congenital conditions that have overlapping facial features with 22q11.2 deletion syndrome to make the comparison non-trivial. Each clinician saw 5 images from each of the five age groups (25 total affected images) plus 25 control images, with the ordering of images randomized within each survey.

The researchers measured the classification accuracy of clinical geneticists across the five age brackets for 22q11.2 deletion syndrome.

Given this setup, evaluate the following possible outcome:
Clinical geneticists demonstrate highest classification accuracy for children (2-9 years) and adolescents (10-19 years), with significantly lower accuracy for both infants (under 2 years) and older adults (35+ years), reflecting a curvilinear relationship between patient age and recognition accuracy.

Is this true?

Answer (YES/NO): NO